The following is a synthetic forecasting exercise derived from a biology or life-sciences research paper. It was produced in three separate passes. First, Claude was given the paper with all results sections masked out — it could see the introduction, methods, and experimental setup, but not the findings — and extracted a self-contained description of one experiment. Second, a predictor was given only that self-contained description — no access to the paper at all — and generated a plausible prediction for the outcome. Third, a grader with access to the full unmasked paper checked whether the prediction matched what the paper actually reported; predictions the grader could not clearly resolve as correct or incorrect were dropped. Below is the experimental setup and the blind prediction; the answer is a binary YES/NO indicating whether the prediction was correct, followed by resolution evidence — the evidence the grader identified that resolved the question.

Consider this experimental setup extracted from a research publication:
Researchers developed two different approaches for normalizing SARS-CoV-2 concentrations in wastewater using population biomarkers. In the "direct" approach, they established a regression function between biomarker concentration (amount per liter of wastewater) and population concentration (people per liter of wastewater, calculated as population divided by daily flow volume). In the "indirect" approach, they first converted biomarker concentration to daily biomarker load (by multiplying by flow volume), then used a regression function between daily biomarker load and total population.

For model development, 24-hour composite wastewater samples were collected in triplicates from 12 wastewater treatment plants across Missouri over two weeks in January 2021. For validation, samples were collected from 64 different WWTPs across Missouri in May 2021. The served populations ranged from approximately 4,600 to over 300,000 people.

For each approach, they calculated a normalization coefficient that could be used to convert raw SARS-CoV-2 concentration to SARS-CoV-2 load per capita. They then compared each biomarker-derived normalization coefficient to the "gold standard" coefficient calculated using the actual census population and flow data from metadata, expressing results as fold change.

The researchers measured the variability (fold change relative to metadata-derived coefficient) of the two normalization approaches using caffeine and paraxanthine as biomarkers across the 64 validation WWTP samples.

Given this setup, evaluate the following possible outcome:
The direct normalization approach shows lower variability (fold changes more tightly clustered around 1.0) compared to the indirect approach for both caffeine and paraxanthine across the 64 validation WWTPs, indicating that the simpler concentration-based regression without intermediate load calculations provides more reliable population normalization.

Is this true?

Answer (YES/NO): NO